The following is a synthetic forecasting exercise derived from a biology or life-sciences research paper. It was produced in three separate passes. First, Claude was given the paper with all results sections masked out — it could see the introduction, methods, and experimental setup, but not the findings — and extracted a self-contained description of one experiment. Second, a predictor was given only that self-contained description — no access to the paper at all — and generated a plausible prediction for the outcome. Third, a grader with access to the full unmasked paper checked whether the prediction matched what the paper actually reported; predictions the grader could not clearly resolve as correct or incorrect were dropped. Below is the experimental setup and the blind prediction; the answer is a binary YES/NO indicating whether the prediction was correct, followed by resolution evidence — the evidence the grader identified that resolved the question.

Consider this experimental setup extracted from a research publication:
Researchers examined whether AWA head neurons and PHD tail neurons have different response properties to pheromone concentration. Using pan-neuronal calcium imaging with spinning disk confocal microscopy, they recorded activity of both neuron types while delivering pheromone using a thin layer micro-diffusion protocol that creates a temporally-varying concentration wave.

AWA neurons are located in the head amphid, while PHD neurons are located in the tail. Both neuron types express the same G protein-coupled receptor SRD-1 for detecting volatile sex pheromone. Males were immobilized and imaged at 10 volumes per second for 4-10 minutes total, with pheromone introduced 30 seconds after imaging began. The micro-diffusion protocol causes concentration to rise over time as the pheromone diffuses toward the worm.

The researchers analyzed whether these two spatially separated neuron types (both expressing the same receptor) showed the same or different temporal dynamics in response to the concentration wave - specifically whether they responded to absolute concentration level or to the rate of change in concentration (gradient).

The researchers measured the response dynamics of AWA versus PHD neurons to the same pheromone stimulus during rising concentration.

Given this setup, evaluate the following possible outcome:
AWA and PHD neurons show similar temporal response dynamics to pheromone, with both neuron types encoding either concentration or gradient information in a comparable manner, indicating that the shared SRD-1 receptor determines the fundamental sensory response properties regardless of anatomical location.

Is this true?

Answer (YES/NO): NO